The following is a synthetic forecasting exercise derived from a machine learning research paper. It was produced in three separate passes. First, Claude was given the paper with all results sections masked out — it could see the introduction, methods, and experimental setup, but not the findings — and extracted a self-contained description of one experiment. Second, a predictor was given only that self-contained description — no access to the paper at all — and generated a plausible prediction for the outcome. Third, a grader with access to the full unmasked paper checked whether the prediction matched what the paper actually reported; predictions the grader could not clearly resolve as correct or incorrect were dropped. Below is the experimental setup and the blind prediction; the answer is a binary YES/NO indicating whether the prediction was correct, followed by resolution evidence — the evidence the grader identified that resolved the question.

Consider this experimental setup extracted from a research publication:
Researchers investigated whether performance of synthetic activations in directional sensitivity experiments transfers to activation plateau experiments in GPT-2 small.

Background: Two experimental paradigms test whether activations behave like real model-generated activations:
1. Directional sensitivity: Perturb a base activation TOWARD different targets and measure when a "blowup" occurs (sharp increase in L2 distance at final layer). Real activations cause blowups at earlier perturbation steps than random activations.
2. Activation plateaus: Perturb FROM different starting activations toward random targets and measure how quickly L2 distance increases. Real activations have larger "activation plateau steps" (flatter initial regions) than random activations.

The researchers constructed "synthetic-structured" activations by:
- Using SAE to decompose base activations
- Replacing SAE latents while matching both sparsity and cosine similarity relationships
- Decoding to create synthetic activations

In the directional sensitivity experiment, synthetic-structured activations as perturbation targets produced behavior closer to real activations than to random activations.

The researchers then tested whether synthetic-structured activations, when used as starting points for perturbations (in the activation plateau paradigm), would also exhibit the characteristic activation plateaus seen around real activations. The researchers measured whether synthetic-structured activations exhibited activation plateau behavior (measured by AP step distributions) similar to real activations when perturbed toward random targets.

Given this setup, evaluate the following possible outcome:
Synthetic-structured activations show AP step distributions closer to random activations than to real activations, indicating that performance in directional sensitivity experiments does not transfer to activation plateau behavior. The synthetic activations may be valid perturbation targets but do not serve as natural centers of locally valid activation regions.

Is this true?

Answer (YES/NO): YES